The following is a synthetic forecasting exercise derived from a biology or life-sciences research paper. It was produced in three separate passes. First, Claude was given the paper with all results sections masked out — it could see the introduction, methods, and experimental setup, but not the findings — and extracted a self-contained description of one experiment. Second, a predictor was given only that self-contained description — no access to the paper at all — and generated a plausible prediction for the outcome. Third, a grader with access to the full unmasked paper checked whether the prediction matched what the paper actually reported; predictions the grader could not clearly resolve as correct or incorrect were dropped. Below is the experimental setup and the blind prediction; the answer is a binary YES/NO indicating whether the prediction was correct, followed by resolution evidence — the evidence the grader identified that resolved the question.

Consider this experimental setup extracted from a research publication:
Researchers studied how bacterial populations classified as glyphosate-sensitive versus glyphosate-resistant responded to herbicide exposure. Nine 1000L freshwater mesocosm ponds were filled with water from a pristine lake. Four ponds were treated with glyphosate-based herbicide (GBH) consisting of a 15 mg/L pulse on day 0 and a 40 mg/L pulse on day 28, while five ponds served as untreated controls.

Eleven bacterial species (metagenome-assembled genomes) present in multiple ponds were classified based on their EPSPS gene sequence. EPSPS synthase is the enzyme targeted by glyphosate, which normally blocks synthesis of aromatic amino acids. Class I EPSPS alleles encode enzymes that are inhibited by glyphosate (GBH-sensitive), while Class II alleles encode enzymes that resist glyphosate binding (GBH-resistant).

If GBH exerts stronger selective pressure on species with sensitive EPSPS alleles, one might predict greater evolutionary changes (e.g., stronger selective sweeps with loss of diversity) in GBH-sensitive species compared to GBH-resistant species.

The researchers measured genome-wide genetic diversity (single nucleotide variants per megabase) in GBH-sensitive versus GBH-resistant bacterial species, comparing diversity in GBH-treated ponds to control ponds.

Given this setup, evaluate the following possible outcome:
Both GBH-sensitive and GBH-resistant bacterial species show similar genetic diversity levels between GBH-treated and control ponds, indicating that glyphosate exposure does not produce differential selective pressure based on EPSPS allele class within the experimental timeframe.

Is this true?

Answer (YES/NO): NO